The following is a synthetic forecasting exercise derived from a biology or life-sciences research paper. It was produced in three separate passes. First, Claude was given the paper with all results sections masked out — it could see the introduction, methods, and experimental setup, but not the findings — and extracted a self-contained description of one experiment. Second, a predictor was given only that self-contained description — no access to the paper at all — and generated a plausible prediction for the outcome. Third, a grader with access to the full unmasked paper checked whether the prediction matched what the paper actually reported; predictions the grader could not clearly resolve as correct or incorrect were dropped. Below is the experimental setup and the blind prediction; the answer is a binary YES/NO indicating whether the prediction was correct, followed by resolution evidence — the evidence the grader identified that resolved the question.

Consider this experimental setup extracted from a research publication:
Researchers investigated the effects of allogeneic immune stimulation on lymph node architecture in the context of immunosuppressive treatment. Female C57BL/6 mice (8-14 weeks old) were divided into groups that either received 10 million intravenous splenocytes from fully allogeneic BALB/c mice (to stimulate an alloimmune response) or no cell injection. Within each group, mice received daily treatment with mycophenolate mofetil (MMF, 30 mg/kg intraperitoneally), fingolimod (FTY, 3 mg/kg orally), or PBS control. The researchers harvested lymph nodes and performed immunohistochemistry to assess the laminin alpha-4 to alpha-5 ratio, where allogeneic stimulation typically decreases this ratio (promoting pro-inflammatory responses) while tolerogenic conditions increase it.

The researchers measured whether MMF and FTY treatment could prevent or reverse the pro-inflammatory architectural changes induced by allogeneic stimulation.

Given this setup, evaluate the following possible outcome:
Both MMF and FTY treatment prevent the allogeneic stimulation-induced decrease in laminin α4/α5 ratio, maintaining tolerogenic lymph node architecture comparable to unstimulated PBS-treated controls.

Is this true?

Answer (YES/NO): YES